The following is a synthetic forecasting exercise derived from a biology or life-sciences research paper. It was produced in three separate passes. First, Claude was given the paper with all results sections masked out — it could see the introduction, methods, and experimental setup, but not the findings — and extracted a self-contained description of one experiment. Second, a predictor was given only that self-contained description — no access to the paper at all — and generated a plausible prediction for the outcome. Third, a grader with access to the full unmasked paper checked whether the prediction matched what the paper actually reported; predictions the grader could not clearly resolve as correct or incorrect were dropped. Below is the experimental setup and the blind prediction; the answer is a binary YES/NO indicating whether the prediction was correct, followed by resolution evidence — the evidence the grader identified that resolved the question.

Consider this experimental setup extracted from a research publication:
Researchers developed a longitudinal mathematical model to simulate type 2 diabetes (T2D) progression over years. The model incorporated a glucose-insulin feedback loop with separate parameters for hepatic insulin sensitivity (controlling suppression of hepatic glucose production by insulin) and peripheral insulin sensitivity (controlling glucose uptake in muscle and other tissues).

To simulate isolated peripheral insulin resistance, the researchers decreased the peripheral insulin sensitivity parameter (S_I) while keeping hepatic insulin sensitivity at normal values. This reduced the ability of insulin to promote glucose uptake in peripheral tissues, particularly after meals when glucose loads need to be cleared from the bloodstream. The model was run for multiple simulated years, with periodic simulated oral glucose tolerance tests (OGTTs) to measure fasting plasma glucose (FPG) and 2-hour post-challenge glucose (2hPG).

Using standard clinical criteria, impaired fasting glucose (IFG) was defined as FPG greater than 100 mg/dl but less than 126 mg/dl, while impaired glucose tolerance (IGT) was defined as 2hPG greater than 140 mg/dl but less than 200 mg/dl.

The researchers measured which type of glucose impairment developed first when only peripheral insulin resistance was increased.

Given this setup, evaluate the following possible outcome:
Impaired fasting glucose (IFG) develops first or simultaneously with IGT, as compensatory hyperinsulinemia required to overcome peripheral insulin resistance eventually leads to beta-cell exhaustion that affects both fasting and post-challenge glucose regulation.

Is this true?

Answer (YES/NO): NO